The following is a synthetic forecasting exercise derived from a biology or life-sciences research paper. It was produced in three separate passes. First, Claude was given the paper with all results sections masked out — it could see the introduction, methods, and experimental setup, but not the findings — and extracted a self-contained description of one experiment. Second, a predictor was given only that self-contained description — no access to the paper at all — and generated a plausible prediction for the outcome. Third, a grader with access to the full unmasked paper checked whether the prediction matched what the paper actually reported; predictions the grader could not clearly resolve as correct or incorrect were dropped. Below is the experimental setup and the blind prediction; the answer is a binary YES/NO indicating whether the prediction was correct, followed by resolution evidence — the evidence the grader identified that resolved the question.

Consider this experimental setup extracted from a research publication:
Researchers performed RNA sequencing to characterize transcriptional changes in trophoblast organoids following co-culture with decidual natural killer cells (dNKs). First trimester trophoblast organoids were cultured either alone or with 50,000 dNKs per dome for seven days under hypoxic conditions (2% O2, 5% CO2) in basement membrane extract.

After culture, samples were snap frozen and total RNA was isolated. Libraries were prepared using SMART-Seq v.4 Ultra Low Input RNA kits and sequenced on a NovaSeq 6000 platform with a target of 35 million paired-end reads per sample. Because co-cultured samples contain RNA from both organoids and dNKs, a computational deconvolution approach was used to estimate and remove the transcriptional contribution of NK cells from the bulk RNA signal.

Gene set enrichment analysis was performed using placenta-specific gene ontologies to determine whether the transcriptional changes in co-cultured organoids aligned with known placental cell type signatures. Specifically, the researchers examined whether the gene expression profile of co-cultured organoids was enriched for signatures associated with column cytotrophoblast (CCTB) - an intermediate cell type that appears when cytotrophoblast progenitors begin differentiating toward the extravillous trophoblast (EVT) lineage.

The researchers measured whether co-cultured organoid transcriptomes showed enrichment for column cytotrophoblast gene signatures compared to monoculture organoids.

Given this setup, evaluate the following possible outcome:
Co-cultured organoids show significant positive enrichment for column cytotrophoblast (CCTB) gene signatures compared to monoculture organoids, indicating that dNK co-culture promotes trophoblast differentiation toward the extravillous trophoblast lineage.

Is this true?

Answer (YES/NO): NO